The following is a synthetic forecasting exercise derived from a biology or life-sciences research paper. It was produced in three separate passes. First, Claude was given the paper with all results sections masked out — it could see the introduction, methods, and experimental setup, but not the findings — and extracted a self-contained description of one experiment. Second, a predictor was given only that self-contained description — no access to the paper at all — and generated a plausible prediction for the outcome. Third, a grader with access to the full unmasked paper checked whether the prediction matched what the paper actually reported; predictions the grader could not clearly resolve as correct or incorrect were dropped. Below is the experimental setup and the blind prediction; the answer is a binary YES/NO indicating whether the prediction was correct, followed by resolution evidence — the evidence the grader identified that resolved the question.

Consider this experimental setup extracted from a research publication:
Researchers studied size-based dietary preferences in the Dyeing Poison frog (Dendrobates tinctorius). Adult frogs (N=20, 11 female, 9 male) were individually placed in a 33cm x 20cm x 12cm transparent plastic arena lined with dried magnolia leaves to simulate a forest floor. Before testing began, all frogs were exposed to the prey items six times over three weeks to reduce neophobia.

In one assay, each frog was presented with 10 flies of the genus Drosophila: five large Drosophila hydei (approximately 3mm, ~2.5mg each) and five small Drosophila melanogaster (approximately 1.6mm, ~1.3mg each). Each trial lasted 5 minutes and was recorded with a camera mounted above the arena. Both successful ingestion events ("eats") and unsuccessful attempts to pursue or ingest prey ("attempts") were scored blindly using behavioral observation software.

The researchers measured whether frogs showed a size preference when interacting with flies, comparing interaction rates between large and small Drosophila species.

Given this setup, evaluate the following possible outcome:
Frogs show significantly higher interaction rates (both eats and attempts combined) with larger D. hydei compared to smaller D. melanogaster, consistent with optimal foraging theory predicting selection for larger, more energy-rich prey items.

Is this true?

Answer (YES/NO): NO